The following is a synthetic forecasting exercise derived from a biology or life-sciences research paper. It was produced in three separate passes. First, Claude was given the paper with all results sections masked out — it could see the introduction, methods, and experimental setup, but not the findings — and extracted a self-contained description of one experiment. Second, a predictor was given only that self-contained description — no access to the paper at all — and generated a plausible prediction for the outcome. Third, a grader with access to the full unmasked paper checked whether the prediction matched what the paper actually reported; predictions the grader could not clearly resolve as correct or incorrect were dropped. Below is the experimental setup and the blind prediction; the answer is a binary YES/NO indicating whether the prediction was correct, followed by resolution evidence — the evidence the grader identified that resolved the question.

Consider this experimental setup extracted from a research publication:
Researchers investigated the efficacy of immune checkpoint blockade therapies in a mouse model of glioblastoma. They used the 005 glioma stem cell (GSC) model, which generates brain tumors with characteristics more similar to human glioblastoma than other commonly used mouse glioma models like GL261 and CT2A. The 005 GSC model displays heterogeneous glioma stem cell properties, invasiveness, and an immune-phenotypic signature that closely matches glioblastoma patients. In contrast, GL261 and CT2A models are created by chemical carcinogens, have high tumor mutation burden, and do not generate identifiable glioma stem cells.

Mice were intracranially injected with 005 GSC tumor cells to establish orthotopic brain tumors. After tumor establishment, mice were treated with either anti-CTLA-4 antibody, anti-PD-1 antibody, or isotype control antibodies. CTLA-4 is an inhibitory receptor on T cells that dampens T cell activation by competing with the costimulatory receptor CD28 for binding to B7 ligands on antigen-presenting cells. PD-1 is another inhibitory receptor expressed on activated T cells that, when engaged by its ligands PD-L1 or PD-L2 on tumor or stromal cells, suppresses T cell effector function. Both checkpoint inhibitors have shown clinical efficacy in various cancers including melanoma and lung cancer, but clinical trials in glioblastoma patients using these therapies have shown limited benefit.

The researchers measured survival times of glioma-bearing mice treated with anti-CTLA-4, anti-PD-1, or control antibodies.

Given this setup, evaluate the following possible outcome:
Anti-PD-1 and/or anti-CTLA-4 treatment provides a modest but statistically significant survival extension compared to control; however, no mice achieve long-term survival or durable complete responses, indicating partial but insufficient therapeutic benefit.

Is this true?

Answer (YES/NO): NO